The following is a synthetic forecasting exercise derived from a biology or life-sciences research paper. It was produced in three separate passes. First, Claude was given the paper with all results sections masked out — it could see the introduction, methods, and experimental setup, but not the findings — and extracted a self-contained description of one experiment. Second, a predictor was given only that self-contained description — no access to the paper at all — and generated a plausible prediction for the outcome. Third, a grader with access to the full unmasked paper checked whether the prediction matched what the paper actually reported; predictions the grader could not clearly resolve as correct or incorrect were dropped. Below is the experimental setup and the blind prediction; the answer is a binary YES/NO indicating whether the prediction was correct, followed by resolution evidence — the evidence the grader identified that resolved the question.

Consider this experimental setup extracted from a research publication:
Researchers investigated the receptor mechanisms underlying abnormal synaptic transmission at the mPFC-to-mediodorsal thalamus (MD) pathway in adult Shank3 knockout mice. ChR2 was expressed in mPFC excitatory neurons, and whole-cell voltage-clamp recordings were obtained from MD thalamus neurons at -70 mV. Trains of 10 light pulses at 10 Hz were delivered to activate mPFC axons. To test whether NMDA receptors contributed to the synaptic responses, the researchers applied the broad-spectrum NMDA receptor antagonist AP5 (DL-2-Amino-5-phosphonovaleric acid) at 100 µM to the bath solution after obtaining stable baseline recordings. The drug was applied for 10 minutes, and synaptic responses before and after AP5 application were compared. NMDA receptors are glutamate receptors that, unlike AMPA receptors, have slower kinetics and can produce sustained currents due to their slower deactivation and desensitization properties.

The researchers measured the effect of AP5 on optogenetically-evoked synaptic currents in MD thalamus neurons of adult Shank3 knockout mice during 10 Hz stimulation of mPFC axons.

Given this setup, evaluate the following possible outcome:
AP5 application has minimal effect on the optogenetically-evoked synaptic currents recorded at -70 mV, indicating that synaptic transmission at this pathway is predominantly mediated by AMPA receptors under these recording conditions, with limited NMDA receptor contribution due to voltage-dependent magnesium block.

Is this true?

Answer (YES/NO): NO